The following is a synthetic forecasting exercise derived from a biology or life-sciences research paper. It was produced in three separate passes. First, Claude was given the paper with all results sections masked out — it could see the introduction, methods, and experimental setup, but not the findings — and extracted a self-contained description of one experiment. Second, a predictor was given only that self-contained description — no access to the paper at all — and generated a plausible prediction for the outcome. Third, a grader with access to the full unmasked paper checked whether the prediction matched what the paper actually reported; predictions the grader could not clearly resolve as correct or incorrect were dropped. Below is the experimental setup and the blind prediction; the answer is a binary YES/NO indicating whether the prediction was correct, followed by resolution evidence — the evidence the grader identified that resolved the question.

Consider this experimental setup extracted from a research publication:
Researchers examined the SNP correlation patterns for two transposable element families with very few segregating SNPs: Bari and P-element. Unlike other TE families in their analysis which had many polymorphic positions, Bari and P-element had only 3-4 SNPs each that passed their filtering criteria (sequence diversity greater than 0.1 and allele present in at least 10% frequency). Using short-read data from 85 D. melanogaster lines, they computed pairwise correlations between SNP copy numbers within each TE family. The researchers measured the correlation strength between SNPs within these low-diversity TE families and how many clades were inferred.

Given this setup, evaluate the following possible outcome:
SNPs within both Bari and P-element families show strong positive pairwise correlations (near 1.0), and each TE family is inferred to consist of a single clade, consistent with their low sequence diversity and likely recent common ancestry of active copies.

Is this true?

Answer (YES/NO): NO